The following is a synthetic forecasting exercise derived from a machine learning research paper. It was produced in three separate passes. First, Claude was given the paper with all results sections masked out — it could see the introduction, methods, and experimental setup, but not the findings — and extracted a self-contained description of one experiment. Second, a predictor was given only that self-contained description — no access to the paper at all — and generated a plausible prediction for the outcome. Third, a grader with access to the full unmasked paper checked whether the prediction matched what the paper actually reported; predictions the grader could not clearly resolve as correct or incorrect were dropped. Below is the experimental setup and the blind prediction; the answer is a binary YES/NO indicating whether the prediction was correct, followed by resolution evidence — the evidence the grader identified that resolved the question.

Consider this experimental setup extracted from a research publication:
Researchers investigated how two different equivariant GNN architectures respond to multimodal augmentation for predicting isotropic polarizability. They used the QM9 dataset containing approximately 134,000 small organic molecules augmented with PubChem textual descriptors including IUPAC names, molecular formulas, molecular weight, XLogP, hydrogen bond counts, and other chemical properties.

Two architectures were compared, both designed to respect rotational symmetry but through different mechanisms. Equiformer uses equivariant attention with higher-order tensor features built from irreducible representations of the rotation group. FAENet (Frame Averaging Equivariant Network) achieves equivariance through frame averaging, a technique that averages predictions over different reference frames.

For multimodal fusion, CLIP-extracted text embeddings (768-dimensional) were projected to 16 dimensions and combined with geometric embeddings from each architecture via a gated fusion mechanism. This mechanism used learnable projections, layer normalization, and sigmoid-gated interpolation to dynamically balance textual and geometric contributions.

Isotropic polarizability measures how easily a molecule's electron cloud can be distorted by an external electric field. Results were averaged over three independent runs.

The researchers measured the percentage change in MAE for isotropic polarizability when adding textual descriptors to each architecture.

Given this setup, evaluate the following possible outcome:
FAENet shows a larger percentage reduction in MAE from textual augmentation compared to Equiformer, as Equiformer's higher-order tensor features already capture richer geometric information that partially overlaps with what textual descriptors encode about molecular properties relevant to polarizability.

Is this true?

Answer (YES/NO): YES